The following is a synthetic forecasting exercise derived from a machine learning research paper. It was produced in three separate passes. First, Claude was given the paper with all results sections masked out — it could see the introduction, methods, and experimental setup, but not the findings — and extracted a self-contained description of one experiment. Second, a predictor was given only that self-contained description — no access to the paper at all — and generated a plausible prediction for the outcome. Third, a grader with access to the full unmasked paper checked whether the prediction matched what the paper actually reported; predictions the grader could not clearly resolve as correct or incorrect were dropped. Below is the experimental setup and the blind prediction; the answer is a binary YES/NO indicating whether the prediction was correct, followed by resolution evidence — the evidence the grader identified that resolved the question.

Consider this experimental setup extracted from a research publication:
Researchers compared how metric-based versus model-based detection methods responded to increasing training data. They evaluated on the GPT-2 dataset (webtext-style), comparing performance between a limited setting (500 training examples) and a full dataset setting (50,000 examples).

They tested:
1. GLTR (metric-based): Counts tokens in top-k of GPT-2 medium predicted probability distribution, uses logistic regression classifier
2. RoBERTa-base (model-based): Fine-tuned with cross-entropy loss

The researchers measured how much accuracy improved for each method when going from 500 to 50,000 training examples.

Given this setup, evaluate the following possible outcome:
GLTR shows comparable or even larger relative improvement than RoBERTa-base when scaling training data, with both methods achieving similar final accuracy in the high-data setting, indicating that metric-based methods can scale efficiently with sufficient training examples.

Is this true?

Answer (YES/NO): NO